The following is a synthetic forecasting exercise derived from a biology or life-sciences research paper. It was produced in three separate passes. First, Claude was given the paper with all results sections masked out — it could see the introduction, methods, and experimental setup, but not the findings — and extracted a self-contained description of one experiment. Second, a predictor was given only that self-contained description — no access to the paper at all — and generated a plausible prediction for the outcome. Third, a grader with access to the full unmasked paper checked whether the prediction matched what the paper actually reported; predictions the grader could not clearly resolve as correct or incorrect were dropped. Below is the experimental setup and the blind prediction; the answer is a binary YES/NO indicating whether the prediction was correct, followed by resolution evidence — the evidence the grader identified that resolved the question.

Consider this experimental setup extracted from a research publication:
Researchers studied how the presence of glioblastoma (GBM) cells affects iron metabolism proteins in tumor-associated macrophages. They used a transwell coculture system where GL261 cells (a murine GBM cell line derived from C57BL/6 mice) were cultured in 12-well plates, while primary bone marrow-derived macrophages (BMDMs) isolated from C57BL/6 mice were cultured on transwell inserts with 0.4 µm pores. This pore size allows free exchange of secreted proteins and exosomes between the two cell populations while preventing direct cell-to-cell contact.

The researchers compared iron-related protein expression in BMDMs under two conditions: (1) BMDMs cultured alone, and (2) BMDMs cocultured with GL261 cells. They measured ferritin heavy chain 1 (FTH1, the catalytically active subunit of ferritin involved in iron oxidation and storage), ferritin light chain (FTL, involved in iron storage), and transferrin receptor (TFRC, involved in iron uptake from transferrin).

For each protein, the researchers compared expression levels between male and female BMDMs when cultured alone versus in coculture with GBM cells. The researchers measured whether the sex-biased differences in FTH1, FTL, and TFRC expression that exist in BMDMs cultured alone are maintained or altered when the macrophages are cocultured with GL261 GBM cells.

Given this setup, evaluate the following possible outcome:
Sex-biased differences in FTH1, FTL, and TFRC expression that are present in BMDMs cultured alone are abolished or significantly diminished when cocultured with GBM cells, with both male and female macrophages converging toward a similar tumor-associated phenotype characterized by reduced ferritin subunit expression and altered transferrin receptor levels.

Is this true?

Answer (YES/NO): NO